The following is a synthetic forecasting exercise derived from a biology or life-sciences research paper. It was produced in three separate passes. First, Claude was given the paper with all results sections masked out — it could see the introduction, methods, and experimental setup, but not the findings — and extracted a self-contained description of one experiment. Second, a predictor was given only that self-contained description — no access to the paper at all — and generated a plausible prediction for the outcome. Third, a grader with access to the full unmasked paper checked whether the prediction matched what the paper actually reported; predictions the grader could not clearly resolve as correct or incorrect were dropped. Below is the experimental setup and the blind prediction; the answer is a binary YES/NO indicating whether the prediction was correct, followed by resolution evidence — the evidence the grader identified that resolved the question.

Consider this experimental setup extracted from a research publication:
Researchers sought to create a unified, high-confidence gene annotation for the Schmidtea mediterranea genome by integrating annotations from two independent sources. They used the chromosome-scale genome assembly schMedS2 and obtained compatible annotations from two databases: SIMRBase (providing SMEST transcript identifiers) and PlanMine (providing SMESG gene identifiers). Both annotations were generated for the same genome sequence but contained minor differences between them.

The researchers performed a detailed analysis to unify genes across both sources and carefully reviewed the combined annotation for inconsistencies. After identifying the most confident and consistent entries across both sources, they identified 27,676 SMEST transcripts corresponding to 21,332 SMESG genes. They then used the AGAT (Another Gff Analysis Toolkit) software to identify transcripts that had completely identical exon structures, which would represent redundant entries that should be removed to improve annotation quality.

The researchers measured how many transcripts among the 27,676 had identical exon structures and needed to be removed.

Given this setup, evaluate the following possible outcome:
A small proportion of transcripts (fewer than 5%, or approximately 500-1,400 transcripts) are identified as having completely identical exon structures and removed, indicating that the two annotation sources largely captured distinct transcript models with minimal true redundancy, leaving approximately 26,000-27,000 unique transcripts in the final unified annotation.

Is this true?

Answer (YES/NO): NO